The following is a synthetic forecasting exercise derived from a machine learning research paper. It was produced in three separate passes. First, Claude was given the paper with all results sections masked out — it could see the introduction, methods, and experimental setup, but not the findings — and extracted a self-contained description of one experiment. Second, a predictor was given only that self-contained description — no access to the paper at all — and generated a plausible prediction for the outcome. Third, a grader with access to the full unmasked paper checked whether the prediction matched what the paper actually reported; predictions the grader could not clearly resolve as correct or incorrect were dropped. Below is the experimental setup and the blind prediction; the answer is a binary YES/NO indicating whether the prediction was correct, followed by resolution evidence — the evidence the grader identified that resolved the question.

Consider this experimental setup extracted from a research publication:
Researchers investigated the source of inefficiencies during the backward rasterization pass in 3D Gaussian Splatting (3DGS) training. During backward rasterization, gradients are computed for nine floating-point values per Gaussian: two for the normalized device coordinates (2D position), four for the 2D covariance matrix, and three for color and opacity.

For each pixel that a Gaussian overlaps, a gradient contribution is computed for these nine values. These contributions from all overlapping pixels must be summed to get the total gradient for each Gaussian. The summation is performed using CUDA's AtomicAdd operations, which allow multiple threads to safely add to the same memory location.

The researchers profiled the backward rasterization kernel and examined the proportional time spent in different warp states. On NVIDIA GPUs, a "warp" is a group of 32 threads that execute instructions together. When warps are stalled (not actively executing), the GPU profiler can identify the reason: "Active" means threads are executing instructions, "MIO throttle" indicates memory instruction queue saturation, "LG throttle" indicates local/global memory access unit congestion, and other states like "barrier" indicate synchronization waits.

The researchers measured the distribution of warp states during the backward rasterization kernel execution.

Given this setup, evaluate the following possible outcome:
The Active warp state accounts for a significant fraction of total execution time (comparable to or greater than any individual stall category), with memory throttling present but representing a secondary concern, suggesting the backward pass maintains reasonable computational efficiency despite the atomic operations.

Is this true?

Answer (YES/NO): NO